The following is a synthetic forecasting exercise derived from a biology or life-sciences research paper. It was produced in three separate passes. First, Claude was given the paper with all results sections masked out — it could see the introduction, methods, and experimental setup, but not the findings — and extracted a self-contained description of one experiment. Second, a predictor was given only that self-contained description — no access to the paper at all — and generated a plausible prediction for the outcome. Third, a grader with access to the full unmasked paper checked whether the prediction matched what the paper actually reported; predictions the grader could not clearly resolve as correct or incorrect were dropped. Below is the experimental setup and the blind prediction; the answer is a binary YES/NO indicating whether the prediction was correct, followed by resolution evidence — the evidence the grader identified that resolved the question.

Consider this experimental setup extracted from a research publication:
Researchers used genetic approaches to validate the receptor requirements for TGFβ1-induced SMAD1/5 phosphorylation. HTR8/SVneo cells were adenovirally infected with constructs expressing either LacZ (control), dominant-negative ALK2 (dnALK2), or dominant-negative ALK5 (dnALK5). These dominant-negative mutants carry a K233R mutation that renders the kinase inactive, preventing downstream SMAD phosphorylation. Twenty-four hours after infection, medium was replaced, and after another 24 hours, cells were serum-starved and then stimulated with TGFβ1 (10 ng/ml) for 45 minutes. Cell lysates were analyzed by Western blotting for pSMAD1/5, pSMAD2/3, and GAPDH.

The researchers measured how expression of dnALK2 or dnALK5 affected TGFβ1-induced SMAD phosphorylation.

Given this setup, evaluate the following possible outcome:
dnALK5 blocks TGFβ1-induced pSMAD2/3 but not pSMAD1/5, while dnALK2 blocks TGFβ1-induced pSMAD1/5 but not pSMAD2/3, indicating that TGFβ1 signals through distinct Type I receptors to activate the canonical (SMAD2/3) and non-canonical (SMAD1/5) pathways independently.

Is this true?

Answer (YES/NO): NO